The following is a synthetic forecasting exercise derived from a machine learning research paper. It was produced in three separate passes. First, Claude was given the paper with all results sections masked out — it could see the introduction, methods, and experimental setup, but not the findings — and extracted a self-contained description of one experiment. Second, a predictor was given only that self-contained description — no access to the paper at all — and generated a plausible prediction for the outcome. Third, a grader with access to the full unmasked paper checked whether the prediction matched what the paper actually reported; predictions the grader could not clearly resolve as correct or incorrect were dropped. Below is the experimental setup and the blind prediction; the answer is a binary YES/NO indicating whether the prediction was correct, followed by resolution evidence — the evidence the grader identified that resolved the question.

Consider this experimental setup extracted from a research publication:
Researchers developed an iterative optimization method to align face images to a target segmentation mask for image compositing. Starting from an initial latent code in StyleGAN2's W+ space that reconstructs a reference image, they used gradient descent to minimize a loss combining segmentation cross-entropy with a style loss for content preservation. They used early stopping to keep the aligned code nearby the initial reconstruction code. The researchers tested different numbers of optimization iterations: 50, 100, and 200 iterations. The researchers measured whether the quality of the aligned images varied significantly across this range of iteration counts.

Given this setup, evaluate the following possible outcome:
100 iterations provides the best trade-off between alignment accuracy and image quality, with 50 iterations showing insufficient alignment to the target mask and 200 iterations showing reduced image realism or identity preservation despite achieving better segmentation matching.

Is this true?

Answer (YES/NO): NO